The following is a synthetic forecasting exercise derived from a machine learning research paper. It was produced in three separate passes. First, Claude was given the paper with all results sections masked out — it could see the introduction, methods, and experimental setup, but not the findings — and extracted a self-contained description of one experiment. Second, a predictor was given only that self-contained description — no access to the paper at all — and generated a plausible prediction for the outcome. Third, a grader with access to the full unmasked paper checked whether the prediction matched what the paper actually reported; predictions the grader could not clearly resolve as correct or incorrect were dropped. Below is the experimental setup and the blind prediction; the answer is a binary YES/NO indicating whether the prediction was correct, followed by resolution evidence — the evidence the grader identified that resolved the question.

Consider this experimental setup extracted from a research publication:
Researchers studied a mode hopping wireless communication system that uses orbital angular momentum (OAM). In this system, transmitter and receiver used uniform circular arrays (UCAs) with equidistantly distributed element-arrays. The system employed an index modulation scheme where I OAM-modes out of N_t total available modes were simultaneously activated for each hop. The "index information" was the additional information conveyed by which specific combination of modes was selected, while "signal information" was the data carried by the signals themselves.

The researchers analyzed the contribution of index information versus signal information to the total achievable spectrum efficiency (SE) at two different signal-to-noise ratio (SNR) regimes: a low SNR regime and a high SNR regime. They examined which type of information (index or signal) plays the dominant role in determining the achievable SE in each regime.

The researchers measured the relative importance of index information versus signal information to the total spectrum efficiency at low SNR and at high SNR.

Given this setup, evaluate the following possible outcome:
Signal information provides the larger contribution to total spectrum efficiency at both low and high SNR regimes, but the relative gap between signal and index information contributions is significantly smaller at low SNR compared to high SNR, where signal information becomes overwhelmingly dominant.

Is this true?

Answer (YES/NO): NO